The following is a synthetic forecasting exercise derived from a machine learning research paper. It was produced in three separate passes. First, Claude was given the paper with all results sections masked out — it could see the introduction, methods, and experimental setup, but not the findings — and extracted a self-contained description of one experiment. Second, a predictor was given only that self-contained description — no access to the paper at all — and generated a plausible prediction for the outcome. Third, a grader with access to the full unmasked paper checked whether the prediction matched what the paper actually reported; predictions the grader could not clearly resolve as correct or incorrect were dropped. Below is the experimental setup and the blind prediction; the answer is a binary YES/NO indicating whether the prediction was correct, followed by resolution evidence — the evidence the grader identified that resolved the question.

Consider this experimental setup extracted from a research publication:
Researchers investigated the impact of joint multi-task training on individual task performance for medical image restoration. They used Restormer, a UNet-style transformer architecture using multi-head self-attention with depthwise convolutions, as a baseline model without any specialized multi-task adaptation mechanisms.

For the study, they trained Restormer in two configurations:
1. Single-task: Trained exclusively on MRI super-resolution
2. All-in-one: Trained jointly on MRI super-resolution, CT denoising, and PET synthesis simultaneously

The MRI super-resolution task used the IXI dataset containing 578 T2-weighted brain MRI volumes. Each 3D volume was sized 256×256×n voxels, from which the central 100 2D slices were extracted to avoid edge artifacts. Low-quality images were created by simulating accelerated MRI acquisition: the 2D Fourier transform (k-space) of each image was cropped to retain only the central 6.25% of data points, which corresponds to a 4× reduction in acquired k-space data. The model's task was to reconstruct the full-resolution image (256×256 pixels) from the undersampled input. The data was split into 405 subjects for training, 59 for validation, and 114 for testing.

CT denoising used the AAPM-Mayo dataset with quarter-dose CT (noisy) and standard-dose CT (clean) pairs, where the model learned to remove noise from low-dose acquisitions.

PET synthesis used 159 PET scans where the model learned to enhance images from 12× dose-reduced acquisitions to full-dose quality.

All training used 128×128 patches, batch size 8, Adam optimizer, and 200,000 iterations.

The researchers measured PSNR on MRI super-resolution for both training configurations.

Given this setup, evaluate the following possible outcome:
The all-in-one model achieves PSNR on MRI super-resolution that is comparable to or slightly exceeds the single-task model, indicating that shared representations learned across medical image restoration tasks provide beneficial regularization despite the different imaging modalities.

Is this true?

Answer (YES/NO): NO